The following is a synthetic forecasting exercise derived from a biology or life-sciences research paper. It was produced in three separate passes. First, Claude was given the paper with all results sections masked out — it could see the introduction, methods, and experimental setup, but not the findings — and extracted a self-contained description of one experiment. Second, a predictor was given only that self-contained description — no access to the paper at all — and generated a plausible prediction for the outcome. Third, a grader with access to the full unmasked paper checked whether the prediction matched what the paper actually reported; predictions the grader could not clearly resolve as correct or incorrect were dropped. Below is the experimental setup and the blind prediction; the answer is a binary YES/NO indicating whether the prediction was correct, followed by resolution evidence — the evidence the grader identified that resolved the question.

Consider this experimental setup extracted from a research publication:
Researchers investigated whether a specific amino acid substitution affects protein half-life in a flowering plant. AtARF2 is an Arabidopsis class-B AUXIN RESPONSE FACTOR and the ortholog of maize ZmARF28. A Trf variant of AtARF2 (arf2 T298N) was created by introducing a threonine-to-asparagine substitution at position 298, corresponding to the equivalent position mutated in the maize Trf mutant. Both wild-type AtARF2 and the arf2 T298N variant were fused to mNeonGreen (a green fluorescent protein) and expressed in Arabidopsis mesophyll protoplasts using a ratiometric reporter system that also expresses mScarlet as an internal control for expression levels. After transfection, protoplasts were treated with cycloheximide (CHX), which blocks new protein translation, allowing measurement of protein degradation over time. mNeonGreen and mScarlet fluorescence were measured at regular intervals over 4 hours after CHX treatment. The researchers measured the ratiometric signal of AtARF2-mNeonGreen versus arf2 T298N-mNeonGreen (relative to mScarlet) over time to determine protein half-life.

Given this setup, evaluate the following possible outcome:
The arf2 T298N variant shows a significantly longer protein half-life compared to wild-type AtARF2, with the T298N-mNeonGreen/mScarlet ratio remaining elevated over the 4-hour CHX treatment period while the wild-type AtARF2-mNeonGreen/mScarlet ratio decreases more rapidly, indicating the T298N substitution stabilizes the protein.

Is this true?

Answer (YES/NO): YES